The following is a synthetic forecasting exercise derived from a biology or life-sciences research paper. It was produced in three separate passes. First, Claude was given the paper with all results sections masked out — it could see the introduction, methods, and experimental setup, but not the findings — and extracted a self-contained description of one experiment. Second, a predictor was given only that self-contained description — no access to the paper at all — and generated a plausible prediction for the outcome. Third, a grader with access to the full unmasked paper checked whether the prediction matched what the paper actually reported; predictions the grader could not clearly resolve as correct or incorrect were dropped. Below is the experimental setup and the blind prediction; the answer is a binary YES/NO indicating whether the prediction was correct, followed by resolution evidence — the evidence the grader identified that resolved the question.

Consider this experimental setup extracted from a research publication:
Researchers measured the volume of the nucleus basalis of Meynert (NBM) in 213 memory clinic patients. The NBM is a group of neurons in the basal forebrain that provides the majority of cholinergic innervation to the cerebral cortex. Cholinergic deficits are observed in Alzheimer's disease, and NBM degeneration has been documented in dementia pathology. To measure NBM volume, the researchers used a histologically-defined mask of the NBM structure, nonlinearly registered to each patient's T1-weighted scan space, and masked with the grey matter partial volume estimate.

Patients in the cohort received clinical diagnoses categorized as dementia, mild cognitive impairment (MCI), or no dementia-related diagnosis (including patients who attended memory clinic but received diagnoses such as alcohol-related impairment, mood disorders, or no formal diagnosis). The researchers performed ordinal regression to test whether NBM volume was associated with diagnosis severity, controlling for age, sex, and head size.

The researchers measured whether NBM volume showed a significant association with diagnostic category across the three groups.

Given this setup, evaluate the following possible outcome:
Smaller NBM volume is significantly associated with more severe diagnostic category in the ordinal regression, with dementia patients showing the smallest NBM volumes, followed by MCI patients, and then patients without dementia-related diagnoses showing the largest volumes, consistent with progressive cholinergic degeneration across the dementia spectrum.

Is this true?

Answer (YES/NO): YES